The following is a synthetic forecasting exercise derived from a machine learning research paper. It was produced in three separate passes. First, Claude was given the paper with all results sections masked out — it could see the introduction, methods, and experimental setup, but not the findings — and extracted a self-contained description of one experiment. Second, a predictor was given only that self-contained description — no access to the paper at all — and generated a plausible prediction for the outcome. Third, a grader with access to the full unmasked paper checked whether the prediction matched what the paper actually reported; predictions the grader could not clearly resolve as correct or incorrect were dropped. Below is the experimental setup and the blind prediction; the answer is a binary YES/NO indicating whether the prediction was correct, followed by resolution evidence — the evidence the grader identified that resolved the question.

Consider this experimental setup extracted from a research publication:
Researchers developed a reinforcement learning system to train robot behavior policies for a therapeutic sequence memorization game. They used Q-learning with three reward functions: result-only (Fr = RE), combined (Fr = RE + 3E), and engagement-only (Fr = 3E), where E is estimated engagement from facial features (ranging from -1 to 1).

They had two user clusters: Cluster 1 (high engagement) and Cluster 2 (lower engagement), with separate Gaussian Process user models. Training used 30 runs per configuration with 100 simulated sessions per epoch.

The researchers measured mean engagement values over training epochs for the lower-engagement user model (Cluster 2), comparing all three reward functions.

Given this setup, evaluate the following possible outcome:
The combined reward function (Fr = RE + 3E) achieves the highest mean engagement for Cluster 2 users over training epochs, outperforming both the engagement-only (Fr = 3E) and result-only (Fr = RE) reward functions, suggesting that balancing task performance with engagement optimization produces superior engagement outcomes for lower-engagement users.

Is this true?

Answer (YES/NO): YES